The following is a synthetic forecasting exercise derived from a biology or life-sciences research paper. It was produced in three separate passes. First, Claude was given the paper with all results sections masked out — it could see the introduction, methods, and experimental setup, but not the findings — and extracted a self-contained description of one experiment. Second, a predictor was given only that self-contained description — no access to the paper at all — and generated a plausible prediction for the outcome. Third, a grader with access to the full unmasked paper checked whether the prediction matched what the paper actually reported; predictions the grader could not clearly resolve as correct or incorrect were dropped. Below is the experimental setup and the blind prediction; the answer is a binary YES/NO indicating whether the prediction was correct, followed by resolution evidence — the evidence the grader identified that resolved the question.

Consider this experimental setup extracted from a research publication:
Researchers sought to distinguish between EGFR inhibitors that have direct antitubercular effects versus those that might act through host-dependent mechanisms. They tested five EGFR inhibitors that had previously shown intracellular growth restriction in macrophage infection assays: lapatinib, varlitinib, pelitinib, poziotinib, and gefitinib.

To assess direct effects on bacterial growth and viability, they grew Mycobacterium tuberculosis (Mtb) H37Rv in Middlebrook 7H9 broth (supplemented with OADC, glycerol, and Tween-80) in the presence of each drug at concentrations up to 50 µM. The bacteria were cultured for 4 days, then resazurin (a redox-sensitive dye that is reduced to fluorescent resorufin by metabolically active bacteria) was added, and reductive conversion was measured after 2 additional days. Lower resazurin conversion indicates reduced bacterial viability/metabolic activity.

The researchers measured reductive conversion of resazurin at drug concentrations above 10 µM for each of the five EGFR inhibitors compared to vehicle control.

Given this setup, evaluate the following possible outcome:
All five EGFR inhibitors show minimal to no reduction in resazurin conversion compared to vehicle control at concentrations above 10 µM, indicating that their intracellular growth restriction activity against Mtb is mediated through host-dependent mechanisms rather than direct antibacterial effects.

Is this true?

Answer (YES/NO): NO